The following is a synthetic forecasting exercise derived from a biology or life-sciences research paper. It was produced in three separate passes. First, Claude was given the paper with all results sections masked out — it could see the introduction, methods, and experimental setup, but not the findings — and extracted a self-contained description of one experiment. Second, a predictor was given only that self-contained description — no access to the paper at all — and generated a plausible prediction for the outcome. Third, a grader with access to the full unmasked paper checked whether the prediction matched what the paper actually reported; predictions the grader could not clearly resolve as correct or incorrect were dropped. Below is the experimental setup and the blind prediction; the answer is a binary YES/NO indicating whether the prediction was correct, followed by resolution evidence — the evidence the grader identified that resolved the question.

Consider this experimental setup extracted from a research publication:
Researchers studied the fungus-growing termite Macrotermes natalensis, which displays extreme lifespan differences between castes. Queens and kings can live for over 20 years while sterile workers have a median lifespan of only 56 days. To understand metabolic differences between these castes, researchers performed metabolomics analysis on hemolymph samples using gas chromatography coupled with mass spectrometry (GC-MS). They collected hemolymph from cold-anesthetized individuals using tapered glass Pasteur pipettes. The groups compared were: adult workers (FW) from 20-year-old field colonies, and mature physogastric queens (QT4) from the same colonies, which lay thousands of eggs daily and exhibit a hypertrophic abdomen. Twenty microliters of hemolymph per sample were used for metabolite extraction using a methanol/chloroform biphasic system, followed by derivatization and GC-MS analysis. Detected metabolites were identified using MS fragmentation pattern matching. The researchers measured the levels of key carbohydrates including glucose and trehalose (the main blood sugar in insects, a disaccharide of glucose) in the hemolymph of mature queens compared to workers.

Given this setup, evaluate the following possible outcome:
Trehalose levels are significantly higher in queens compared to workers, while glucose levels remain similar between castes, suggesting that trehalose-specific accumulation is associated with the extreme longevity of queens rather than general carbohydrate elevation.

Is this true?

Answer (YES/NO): NO